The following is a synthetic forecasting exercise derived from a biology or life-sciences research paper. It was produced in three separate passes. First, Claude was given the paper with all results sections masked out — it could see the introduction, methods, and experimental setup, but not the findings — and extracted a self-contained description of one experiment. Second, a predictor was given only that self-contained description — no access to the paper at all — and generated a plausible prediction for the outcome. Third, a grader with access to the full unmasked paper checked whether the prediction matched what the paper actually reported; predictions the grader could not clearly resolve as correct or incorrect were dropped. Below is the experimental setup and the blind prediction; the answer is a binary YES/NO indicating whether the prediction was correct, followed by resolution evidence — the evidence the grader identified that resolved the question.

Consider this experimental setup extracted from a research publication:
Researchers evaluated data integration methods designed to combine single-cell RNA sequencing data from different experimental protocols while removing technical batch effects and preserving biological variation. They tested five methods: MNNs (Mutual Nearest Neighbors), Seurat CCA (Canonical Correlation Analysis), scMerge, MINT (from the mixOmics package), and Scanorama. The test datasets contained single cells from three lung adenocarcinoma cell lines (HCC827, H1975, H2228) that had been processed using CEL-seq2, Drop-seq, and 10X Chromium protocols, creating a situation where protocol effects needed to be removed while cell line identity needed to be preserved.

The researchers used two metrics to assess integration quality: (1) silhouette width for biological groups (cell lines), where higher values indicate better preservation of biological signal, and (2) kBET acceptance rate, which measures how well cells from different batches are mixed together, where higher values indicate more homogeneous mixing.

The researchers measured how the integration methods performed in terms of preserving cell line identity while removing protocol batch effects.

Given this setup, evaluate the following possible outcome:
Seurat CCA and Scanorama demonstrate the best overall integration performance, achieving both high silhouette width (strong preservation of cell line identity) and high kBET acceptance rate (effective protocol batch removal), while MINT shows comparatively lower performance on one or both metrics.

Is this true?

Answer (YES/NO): NO